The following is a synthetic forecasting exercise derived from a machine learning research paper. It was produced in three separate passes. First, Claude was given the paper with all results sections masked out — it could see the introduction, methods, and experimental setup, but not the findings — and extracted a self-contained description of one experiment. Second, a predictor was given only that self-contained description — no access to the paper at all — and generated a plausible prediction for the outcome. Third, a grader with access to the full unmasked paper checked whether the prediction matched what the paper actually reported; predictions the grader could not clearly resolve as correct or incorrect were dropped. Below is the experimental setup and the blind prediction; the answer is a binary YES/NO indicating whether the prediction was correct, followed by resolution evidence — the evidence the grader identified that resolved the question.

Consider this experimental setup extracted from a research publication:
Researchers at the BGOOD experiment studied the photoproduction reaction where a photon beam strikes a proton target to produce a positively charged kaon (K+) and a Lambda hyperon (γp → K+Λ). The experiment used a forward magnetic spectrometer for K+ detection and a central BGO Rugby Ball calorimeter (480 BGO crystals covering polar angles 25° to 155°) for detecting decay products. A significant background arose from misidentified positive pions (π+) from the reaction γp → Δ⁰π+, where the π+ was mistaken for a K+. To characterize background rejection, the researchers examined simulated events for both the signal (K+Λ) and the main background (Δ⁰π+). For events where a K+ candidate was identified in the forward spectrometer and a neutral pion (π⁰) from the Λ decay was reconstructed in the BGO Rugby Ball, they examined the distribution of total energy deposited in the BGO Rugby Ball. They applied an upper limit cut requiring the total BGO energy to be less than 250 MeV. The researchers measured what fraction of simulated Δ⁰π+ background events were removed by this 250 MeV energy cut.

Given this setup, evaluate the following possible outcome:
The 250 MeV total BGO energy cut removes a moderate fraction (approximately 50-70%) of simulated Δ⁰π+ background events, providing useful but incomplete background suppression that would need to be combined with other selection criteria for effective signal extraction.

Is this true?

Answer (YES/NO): YES